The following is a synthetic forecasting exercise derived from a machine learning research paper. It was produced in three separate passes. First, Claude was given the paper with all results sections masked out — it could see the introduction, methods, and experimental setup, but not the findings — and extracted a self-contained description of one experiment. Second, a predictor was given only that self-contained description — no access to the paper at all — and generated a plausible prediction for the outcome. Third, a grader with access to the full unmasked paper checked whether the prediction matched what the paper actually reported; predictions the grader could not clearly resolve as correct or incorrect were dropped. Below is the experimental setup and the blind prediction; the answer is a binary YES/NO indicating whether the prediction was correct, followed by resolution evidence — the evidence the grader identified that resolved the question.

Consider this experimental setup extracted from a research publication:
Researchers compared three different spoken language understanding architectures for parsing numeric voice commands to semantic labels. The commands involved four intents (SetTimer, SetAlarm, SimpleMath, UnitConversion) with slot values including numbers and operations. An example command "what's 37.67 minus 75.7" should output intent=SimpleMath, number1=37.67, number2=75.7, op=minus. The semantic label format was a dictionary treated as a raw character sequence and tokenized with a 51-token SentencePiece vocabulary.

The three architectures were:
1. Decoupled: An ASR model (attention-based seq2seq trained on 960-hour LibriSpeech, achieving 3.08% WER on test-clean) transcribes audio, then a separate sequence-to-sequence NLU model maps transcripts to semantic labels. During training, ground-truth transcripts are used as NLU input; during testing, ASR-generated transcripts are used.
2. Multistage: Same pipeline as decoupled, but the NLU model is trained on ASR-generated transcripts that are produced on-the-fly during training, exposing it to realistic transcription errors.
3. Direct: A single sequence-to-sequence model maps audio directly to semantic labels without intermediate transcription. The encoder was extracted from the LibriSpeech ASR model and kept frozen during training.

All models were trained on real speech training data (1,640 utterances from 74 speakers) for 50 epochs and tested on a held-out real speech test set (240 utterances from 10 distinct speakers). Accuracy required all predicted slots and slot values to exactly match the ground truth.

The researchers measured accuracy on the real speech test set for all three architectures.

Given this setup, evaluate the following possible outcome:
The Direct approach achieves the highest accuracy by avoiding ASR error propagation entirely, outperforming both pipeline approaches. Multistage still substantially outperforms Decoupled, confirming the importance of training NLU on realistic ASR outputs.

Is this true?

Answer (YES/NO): YES